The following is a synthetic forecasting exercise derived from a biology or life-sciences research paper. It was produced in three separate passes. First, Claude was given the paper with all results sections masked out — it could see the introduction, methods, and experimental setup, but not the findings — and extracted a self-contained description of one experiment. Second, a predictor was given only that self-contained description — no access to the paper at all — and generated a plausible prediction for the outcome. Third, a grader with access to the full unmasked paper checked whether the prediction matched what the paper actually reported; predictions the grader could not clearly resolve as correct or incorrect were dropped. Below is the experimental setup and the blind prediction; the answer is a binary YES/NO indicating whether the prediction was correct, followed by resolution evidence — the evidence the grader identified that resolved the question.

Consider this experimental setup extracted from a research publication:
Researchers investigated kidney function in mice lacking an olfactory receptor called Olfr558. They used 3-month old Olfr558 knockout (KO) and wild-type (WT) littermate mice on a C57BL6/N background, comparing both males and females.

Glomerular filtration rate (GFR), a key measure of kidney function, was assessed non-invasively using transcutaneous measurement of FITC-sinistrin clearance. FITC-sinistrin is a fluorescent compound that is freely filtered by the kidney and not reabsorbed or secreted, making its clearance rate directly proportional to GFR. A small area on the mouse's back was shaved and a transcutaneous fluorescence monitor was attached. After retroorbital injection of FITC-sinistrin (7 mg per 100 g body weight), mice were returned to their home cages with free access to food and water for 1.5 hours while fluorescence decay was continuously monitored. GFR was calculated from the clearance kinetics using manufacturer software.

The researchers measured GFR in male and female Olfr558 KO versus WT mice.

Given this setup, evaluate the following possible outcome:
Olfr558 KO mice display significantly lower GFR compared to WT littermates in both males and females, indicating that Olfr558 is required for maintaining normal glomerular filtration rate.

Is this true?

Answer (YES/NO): NO